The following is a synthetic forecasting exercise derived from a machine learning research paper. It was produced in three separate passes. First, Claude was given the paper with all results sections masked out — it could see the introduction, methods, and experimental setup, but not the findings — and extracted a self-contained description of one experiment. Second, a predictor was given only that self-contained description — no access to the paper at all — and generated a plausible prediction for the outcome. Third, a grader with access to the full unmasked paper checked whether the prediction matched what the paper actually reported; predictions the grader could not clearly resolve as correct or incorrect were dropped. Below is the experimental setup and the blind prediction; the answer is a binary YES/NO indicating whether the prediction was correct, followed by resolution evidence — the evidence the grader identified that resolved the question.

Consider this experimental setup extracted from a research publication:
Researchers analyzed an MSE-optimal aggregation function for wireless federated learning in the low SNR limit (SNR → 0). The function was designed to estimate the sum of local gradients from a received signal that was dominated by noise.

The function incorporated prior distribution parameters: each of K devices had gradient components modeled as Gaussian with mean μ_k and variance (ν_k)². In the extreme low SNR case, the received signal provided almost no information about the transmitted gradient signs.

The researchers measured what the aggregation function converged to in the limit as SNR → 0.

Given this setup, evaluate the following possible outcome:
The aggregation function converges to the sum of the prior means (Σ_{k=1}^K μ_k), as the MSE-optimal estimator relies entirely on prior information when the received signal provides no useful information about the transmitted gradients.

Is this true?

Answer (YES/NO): NO